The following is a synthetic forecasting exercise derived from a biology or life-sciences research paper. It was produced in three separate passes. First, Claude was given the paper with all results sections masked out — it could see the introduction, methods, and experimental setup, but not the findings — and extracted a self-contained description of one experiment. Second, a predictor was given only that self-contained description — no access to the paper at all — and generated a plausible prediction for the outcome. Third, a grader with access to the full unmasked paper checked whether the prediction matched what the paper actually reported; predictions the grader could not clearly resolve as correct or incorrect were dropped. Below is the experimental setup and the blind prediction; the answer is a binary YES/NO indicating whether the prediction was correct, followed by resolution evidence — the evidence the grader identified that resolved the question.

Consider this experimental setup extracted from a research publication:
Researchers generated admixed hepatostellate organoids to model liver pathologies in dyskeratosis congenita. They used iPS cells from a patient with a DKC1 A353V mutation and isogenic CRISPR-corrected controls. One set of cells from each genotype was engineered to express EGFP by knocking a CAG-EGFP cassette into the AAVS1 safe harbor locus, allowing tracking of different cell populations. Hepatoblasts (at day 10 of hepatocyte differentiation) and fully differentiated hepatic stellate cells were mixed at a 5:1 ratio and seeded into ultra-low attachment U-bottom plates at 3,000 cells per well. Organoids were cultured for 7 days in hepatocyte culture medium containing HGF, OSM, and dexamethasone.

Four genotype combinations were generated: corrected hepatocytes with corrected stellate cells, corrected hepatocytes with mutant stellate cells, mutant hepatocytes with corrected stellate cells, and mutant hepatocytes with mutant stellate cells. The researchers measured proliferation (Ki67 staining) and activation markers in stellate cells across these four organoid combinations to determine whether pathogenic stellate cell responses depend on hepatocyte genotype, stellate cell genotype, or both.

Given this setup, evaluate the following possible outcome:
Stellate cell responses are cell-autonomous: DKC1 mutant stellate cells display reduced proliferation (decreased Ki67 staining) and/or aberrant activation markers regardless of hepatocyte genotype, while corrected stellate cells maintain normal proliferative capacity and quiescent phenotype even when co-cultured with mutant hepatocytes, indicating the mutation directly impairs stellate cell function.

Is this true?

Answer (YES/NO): NO